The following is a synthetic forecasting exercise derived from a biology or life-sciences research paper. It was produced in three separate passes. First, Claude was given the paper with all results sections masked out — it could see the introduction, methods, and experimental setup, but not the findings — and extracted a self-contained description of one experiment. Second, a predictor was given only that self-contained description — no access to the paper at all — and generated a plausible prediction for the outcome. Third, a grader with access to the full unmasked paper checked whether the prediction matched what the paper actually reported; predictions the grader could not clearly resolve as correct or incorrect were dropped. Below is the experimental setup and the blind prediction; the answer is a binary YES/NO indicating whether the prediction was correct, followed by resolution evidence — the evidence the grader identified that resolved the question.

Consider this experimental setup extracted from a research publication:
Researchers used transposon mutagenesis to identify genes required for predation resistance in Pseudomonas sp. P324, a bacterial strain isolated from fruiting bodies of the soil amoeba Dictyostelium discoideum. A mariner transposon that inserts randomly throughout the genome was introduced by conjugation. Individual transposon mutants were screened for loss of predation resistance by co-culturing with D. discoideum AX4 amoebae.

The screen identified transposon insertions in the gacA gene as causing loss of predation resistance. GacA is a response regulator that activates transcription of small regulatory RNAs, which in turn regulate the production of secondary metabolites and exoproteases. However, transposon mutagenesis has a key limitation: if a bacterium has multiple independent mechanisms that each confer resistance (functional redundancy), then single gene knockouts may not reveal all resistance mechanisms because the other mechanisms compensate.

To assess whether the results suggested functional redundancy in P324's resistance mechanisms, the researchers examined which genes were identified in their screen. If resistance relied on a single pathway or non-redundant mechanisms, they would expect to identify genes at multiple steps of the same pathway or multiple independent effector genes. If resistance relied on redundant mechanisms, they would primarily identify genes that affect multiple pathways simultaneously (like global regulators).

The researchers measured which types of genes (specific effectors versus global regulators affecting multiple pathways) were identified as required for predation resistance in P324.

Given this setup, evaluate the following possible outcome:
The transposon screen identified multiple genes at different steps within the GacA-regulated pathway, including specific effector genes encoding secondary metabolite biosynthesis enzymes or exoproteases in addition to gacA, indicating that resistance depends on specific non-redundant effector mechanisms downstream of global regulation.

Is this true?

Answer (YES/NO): NO